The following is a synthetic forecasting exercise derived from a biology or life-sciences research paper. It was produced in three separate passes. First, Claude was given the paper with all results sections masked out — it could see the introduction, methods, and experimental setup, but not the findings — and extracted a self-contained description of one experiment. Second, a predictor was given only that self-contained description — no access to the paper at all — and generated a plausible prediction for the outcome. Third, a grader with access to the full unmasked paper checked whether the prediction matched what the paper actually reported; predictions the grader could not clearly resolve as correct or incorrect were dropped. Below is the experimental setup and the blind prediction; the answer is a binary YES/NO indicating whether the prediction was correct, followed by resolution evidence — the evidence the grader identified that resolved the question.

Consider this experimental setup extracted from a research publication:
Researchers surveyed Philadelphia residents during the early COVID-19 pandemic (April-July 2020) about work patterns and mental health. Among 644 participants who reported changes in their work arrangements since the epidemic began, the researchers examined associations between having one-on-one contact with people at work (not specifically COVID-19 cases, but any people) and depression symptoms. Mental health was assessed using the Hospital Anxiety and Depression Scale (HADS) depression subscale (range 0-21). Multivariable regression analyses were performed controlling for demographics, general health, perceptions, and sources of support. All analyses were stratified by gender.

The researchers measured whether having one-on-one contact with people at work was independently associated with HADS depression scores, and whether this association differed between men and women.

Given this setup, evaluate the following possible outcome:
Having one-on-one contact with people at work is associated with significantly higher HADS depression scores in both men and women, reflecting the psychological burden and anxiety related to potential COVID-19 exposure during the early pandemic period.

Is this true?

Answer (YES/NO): NO